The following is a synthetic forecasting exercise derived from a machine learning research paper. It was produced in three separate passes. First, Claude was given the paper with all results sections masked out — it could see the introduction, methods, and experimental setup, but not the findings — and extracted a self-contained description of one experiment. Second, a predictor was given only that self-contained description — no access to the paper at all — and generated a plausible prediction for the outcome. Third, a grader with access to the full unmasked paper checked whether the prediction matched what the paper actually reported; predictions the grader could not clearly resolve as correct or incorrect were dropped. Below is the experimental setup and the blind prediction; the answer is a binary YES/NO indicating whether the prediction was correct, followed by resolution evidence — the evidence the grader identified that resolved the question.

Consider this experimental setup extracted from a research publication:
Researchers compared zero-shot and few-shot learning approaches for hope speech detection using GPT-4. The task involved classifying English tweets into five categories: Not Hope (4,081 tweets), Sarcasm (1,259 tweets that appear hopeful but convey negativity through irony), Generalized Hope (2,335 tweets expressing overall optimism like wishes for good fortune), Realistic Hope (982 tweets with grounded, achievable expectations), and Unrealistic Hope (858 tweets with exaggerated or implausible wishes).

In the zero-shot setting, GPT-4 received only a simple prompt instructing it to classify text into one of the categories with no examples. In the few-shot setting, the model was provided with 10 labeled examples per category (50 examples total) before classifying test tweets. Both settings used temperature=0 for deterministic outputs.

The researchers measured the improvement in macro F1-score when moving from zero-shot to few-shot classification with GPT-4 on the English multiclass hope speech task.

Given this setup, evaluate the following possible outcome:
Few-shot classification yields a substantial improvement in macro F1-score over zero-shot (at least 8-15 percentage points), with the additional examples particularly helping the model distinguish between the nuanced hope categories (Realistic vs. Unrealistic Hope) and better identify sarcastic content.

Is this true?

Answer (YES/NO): NO